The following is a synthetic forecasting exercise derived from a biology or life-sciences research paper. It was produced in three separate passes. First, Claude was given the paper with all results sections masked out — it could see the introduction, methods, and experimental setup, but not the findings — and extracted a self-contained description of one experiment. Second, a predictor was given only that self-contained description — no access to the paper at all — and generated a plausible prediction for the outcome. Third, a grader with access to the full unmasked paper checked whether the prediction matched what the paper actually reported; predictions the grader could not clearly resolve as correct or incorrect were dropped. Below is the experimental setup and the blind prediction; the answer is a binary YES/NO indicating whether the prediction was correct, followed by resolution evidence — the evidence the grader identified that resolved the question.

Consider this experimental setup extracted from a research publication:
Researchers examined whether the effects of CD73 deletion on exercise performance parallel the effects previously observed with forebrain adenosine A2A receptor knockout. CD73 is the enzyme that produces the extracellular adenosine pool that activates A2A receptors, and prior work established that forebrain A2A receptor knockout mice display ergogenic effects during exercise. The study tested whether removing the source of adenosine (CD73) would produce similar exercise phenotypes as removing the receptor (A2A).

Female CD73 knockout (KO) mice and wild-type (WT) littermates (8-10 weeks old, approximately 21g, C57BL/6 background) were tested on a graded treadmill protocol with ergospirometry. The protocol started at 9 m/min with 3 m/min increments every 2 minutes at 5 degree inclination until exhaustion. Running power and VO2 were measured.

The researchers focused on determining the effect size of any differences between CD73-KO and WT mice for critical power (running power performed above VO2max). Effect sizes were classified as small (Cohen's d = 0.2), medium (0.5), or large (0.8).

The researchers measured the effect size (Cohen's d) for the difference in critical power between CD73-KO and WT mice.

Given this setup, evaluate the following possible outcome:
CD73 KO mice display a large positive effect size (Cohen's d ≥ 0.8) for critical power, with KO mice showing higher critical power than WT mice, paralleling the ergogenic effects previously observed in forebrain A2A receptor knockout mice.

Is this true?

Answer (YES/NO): YES